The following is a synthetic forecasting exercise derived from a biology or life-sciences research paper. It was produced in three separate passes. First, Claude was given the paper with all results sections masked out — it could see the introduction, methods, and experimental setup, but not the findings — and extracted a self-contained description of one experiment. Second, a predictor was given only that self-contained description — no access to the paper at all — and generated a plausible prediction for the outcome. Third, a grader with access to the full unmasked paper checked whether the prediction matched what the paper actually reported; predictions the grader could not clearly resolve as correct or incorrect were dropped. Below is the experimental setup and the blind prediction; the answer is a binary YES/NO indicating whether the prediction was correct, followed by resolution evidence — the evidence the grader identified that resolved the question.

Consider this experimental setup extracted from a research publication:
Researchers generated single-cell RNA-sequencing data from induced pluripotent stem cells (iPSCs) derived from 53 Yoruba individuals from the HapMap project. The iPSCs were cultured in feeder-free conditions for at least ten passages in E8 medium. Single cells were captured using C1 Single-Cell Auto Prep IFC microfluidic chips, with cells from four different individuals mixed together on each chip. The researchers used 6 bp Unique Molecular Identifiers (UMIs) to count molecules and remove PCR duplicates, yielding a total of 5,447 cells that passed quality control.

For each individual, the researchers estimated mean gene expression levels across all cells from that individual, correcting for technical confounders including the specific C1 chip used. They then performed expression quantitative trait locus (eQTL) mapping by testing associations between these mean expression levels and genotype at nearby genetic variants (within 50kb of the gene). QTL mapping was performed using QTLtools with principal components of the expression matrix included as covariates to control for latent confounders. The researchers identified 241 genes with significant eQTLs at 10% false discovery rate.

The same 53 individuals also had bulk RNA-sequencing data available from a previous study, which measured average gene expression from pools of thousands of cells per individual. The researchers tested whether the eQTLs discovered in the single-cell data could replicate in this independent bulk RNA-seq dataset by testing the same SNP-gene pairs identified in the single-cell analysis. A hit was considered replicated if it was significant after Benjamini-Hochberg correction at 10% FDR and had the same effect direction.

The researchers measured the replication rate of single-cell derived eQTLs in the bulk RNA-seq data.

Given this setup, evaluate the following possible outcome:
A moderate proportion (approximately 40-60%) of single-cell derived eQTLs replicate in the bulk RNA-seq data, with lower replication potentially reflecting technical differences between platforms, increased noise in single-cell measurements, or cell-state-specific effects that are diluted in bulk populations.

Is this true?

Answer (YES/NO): NO